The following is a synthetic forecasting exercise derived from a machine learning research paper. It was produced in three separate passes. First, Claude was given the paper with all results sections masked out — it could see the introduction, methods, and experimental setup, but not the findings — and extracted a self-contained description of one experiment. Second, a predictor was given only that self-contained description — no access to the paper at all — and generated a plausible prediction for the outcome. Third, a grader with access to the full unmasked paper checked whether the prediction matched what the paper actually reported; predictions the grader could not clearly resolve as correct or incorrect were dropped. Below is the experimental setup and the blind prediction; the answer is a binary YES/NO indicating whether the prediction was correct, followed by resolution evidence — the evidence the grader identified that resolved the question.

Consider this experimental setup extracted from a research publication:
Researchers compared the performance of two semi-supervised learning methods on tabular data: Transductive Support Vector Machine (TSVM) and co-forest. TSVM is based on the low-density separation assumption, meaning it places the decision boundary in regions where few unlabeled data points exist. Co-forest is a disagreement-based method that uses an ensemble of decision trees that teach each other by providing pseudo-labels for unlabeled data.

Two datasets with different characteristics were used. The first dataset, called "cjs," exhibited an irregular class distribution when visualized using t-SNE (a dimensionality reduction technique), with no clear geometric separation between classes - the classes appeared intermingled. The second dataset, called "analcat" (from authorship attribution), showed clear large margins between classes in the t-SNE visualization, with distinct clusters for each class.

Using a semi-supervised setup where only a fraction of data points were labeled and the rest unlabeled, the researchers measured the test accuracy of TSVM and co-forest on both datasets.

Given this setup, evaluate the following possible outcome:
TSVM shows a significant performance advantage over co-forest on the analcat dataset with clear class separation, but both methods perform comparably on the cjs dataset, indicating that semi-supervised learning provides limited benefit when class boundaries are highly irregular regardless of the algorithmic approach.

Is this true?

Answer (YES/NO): NO